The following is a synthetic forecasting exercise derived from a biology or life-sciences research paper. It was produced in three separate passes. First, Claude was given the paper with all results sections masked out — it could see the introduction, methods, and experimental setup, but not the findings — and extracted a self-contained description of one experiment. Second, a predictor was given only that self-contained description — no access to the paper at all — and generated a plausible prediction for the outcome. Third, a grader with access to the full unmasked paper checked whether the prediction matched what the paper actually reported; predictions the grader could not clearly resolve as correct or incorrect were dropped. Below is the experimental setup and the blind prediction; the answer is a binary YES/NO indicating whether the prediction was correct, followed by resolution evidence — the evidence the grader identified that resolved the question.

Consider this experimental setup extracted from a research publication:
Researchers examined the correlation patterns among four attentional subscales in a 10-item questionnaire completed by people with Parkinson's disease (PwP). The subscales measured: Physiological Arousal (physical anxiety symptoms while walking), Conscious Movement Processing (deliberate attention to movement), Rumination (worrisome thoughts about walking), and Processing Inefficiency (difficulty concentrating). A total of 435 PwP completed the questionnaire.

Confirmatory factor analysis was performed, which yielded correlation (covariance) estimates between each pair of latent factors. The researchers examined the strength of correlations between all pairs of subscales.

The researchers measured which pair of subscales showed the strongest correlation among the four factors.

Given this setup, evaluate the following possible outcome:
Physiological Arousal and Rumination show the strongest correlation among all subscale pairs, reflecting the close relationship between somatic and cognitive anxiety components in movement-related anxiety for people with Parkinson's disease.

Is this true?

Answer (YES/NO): NO